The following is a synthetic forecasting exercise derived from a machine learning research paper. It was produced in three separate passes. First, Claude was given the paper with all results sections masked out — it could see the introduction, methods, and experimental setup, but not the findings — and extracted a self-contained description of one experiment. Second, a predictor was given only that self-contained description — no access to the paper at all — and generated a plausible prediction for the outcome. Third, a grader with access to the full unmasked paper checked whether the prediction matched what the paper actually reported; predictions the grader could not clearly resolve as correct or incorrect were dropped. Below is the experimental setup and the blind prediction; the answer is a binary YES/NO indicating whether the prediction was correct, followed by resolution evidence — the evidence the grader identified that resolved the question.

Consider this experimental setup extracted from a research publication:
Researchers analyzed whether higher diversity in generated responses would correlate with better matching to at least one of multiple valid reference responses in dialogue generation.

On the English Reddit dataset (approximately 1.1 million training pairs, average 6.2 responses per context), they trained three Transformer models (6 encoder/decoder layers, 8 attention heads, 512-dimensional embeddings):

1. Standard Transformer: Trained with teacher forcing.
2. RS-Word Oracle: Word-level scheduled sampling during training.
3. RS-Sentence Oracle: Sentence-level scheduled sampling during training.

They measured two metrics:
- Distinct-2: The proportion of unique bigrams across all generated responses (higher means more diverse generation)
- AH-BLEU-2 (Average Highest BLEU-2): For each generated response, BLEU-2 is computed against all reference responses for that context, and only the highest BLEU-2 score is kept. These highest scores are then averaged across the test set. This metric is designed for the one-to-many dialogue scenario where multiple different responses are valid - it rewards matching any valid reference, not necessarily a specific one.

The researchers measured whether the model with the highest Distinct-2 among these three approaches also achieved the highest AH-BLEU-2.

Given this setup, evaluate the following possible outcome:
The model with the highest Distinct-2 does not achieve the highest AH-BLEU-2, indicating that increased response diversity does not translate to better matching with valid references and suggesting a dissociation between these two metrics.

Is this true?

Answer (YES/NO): NO